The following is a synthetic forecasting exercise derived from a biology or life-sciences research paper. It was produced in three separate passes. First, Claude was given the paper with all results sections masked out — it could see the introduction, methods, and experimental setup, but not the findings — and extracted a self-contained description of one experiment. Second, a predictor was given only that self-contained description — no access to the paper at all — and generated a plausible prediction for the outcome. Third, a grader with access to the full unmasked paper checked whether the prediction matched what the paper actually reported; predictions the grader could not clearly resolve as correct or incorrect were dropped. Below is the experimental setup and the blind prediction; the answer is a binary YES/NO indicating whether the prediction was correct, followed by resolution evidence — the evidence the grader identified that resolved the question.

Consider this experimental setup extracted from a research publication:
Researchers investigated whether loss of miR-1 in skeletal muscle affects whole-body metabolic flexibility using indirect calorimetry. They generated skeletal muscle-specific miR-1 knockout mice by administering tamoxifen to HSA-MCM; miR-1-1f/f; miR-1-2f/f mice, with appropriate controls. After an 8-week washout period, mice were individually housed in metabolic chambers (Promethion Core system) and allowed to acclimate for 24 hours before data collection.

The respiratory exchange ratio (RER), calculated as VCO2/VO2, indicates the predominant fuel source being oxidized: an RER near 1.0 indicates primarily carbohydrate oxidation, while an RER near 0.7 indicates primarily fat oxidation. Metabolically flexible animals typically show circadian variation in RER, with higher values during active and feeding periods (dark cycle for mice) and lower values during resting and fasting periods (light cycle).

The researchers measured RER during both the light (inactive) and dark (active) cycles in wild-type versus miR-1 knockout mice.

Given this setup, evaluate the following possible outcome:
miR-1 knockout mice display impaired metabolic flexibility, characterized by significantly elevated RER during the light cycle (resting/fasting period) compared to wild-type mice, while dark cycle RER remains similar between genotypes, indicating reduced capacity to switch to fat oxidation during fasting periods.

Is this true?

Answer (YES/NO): NO